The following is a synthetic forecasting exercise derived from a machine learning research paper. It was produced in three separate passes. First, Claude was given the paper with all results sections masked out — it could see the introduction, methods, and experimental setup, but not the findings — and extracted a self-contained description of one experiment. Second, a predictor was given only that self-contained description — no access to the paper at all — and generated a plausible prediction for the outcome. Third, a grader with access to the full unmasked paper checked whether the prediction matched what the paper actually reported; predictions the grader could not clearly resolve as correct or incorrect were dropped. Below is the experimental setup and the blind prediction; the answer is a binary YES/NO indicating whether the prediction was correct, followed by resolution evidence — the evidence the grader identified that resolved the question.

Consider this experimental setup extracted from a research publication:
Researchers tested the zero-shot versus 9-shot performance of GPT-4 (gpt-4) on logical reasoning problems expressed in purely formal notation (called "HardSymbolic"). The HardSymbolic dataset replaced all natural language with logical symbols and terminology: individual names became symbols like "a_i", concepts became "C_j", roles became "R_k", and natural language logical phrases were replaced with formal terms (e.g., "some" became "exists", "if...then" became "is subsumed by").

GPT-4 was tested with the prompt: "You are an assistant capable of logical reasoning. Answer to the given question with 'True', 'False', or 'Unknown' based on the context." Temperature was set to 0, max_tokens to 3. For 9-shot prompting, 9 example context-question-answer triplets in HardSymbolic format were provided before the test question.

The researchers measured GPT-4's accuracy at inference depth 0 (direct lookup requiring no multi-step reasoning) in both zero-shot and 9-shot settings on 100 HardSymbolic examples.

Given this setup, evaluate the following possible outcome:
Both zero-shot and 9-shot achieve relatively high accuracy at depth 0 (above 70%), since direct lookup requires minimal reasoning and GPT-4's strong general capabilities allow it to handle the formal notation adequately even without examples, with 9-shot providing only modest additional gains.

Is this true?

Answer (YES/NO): NO